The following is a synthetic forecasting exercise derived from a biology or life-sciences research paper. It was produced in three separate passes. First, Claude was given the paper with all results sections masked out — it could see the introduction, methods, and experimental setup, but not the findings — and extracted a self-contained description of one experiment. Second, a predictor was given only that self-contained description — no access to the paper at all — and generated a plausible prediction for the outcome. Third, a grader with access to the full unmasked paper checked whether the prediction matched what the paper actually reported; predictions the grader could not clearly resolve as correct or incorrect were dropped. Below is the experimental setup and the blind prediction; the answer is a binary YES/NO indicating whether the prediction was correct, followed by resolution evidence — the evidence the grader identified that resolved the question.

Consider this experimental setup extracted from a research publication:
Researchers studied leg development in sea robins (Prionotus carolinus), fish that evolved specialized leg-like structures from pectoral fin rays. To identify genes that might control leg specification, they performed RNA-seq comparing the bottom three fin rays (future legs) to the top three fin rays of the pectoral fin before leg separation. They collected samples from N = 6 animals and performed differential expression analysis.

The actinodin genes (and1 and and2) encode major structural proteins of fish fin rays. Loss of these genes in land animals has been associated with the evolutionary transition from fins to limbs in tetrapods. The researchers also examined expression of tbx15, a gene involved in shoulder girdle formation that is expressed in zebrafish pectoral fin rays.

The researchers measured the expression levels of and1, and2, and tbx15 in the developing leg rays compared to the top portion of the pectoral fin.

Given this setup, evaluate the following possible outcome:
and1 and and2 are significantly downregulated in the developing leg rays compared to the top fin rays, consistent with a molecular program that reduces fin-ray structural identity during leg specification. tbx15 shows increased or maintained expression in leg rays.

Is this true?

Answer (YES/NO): NO